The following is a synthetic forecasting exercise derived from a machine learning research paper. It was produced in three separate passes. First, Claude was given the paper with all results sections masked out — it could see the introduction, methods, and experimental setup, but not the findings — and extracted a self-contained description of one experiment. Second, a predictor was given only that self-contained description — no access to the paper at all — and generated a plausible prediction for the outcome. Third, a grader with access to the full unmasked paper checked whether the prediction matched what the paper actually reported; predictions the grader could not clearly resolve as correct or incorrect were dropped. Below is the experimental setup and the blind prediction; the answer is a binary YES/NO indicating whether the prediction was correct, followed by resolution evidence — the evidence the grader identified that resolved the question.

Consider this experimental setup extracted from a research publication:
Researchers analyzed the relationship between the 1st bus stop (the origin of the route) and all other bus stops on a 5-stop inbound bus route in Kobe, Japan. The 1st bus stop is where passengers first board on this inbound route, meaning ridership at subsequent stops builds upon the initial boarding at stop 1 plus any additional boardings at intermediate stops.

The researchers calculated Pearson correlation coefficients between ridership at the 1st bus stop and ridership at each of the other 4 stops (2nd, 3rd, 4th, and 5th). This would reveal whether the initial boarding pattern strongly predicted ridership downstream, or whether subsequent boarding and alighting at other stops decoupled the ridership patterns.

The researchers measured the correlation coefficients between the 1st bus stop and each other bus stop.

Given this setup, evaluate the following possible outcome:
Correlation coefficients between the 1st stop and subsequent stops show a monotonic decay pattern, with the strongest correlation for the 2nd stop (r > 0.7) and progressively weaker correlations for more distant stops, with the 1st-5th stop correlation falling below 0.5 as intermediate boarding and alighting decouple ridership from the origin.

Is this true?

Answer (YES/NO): NO